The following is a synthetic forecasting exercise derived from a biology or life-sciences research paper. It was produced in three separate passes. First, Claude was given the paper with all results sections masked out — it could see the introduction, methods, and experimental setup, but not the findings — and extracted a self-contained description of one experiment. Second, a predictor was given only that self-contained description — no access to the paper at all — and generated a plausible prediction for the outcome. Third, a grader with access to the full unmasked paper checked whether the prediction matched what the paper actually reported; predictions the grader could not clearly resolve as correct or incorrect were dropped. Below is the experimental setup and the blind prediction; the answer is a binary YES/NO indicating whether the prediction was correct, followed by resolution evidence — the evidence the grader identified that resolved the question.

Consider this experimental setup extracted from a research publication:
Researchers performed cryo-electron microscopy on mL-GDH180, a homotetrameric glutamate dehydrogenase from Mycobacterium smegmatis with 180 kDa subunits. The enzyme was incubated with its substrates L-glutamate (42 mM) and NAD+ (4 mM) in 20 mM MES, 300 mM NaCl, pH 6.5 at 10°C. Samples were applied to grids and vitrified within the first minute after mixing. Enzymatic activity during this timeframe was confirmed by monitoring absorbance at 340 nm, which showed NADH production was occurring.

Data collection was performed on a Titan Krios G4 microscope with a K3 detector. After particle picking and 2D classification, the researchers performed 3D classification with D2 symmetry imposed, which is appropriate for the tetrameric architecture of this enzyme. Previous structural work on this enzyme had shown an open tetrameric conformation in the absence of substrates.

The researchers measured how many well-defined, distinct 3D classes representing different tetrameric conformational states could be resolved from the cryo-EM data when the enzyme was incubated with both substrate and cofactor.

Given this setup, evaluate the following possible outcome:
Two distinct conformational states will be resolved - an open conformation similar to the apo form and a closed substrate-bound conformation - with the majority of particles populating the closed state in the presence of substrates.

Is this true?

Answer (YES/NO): NO